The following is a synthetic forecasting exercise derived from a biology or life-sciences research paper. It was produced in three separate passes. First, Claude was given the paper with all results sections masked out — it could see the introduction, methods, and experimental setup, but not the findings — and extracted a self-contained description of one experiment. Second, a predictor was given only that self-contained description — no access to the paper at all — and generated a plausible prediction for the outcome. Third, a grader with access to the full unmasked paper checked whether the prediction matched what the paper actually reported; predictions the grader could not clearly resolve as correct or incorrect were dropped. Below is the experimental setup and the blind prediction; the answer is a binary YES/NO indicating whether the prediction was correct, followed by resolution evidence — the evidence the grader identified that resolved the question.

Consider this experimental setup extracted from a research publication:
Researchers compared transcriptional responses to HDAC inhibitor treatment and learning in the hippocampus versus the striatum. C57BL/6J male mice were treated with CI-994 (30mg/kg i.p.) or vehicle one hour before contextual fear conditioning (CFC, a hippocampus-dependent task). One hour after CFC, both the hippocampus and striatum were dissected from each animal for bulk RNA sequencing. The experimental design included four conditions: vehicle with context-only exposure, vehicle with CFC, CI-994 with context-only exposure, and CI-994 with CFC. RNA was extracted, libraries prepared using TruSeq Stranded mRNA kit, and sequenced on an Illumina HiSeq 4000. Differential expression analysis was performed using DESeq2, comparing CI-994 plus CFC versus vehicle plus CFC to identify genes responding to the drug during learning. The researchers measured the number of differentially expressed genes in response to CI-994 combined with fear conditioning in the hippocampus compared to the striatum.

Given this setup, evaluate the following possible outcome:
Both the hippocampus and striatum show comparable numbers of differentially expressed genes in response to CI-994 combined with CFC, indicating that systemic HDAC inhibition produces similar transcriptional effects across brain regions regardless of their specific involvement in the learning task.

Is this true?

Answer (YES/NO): NO